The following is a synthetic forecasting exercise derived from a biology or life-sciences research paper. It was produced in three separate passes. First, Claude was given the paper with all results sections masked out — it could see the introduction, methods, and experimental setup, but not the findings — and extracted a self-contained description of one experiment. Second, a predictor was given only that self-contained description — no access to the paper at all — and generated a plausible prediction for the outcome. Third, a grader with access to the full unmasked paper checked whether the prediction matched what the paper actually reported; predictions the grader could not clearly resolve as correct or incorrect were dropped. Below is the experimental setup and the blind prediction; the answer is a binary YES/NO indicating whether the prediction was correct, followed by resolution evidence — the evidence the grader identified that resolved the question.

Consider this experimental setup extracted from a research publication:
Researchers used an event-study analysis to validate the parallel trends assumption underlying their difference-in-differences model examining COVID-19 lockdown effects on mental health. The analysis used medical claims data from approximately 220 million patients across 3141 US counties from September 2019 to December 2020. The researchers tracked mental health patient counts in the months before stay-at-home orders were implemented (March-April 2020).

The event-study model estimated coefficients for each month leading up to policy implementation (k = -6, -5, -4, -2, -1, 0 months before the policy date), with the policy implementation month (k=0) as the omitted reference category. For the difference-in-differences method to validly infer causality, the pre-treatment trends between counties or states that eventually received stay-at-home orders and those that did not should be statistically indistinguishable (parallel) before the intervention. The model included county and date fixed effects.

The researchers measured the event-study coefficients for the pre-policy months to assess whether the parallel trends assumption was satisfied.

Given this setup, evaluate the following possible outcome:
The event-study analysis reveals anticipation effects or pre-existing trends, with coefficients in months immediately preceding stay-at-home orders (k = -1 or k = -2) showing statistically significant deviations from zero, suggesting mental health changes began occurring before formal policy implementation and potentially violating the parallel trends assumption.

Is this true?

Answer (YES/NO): NO